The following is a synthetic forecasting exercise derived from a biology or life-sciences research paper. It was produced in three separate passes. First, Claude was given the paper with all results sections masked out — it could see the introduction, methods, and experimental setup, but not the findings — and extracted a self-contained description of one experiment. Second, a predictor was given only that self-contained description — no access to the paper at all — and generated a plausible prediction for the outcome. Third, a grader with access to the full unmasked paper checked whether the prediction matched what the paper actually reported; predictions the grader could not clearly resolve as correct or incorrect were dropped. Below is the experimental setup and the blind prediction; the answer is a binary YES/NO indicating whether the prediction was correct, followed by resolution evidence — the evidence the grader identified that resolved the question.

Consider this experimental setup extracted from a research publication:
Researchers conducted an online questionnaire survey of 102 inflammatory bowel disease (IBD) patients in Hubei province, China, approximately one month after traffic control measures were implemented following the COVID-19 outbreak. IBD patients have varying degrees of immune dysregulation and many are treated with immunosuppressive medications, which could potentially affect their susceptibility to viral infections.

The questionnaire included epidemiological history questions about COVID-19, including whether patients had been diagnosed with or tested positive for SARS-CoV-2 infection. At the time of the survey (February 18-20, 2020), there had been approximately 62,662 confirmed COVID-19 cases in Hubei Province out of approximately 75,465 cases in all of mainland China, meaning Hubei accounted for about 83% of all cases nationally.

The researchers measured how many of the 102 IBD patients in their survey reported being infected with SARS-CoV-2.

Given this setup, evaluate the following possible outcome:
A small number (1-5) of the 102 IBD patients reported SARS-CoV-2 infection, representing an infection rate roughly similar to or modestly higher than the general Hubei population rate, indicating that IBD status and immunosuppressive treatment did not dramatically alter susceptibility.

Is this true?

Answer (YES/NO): NO